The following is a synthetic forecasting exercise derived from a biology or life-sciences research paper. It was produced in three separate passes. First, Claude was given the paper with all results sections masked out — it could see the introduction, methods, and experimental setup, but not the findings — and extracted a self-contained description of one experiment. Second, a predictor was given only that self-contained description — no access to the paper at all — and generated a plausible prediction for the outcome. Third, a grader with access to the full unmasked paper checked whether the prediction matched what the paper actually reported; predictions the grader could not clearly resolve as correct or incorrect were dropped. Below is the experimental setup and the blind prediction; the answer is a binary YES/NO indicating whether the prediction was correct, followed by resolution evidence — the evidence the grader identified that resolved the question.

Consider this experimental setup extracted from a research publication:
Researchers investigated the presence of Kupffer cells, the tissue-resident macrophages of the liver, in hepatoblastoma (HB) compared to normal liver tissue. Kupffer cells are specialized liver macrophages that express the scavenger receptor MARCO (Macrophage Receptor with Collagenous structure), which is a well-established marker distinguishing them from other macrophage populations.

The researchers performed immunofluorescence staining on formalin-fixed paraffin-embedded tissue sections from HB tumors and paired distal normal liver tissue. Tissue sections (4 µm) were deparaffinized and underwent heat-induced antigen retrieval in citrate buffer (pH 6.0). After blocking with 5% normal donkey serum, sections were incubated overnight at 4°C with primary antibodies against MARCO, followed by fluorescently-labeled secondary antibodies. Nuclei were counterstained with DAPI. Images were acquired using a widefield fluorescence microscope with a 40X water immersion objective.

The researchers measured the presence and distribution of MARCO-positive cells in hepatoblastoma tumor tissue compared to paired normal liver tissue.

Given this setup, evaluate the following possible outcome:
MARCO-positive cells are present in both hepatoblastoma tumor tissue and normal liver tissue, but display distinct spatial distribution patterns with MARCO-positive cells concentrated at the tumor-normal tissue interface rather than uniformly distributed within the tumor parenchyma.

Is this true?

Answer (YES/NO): NO